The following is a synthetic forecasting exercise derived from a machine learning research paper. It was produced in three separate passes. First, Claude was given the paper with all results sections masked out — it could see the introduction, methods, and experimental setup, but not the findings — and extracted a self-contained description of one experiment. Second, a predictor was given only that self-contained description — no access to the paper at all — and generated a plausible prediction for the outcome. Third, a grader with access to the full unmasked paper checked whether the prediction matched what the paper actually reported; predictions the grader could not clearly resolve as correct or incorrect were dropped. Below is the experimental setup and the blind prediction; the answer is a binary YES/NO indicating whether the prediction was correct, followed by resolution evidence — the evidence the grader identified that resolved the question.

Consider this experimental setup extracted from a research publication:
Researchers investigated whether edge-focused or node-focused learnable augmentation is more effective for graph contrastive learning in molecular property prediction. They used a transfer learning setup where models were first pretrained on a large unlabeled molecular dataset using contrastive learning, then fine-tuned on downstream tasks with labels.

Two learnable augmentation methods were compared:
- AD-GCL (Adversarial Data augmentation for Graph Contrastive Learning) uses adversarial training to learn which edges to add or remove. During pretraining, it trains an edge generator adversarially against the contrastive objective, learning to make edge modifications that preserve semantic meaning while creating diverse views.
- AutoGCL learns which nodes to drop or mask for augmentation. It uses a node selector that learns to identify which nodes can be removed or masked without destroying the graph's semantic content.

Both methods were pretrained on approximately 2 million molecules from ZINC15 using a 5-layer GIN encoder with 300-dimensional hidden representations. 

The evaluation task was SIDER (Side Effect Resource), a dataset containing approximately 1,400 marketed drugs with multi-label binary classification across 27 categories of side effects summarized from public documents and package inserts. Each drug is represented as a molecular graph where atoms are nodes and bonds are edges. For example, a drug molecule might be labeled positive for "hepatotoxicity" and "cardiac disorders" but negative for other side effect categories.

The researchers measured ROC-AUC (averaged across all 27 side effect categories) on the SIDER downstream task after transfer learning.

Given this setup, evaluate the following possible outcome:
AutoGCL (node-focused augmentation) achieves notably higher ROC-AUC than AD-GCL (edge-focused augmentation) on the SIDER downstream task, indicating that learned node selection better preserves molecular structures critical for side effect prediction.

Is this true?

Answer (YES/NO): NO